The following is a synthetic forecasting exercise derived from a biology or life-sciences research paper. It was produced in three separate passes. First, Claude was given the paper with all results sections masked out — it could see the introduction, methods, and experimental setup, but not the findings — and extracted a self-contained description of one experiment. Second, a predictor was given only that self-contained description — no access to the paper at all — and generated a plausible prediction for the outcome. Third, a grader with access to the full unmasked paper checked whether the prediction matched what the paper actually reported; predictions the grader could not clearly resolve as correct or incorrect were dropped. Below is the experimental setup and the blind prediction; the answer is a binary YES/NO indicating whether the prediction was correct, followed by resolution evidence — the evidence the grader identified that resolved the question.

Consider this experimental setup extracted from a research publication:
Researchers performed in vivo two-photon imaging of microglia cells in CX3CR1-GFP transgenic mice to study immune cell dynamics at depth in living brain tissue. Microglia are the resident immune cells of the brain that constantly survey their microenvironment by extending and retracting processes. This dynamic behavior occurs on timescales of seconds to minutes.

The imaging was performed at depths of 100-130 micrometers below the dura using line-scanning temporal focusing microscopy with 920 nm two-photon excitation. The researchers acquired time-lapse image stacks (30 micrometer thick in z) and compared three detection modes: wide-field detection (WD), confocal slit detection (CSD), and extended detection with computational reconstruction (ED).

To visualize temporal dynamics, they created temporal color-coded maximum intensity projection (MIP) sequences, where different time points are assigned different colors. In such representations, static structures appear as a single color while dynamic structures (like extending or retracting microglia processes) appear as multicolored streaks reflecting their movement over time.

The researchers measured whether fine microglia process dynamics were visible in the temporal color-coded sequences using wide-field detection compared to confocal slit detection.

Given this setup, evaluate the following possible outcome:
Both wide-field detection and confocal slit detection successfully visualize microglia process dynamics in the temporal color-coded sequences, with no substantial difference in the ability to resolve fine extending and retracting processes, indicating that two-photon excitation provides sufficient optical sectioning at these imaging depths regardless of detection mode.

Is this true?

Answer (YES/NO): NO